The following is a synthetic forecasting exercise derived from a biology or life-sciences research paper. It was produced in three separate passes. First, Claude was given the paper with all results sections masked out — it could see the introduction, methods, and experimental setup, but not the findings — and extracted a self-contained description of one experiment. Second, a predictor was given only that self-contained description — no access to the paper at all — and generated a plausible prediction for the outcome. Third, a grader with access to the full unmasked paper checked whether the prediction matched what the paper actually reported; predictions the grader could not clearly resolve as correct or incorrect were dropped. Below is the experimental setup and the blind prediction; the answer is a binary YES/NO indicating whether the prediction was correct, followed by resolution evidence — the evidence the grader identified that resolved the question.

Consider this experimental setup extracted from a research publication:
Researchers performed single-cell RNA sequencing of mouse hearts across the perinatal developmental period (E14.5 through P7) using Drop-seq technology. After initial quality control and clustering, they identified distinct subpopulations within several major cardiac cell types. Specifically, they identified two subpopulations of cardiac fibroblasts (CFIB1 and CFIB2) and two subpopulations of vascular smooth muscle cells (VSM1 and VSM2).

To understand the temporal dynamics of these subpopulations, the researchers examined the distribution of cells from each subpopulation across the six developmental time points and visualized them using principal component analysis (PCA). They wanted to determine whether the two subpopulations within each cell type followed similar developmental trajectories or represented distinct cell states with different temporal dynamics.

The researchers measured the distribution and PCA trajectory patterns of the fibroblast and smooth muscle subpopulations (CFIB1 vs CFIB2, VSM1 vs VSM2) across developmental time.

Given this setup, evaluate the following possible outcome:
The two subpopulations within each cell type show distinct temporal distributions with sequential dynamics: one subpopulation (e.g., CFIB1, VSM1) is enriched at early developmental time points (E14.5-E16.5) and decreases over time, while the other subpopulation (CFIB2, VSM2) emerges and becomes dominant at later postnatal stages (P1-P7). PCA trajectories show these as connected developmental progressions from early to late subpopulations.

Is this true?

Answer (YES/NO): NO